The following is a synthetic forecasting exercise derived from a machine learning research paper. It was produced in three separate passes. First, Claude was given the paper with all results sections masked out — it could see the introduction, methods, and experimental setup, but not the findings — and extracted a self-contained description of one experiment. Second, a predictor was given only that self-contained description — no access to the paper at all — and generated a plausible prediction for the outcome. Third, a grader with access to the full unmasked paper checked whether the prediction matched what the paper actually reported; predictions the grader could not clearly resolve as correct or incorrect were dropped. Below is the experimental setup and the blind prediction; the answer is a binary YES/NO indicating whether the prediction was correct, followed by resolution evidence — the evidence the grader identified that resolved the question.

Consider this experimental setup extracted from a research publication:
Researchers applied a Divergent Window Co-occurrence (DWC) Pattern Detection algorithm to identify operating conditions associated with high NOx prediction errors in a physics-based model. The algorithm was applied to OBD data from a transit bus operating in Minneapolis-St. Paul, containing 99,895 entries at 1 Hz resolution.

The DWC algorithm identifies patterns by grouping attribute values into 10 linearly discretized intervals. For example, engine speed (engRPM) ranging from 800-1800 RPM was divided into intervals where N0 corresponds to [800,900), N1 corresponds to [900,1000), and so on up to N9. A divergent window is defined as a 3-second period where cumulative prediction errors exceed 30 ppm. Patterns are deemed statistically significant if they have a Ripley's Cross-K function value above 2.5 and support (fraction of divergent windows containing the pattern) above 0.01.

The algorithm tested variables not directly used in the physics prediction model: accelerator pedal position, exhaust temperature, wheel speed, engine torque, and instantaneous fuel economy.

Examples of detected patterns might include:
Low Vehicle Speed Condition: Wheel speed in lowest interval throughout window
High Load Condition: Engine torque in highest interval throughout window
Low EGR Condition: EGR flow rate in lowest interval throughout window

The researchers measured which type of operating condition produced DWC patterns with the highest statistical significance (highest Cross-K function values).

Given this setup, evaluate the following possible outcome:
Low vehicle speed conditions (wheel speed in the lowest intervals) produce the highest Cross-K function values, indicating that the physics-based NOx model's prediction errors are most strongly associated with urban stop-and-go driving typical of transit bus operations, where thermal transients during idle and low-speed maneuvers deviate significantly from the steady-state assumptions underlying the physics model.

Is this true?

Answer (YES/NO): NO